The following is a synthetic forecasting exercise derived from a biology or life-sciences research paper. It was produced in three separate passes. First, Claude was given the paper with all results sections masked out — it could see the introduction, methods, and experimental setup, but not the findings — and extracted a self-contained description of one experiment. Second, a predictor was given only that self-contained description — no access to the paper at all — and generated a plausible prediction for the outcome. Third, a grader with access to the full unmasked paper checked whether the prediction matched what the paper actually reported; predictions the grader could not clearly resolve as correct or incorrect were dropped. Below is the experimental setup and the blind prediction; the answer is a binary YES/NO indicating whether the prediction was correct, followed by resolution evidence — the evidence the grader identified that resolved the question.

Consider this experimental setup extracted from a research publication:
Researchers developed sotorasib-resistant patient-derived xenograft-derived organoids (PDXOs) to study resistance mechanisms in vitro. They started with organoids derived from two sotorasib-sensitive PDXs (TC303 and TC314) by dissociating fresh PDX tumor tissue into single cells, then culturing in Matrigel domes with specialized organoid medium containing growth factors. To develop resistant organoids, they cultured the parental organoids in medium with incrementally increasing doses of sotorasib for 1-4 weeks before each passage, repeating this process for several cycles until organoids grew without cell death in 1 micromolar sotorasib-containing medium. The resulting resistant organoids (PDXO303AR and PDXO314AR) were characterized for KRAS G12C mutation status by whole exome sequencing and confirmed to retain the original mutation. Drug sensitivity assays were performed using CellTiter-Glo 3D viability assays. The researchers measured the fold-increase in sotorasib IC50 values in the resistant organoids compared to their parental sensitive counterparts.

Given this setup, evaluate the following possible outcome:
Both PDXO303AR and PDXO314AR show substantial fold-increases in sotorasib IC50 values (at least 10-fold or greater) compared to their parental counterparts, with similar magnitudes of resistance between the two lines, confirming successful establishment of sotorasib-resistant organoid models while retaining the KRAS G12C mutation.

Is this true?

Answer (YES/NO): NO